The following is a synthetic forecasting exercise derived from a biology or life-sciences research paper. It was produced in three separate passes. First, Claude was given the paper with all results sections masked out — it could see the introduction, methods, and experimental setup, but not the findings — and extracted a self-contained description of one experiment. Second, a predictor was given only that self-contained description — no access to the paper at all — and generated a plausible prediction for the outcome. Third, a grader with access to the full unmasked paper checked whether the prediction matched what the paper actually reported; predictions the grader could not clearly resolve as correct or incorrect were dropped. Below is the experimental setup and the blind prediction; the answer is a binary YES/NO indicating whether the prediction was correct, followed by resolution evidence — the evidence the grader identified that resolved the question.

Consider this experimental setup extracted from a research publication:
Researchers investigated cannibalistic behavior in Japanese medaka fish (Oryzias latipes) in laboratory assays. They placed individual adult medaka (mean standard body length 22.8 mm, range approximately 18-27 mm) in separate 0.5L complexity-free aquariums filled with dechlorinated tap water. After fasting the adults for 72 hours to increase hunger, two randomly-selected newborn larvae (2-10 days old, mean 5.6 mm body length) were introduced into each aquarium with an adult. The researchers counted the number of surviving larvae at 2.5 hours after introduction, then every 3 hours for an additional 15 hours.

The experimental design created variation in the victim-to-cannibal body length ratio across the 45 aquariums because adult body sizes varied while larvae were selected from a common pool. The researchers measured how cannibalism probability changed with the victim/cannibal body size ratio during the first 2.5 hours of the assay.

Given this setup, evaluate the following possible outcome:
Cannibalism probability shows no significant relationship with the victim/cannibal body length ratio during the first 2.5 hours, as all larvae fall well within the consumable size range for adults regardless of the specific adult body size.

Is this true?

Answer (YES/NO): NO